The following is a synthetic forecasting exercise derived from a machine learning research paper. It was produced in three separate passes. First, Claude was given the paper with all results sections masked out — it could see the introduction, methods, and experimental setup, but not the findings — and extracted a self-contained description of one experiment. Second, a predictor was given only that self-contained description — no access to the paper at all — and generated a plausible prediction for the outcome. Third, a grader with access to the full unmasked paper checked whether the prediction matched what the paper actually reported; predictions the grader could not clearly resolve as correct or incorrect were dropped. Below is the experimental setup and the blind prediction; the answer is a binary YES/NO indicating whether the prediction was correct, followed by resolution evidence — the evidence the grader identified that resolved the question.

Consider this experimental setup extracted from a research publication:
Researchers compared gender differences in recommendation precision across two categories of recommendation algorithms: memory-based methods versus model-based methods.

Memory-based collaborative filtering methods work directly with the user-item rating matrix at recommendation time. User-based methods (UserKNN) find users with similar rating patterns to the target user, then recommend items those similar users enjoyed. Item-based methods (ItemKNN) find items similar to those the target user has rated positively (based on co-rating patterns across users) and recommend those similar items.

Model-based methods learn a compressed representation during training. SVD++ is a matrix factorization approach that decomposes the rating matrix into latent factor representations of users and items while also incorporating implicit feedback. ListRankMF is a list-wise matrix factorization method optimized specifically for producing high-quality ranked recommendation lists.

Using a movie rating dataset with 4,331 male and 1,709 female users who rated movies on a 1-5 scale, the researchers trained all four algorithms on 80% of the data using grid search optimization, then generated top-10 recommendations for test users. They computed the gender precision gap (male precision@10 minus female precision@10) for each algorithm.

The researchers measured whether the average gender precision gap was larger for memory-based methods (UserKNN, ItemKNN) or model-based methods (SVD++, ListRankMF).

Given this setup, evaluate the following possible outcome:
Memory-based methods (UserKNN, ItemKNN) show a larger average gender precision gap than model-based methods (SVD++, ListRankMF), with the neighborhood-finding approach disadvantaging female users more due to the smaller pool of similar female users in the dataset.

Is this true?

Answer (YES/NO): YES